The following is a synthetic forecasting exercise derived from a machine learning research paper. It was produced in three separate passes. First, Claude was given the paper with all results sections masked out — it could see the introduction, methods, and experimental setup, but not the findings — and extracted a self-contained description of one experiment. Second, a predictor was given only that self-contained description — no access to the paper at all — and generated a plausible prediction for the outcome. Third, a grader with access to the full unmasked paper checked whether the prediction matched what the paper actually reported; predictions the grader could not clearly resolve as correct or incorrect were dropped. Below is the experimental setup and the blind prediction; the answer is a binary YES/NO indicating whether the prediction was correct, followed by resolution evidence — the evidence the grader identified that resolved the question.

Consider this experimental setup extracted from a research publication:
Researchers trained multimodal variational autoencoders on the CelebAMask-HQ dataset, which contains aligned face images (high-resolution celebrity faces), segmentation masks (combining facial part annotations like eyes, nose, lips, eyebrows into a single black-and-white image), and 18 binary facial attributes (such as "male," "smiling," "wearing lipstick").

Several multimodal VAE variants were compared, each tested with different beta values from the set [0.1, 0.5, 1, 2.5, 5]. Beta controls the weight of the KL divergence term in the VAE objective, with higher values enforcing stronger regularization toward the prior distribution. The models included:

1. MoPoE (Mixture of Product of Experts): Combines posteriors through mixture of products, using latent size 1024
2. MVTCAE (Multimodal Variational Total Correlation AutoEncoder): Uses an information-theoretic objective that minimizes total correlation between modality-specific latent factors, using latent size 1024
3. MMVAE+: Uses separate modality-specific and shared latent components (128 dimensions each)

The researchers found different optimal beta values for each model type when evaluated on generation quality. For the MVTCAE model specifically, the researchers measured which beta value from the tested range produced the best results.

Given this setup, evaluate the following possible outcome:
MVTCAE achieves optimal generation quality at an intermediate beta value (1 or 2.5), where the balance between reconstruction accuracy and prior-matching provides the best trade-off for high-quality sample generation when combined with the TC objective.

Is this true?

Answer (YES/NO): NO